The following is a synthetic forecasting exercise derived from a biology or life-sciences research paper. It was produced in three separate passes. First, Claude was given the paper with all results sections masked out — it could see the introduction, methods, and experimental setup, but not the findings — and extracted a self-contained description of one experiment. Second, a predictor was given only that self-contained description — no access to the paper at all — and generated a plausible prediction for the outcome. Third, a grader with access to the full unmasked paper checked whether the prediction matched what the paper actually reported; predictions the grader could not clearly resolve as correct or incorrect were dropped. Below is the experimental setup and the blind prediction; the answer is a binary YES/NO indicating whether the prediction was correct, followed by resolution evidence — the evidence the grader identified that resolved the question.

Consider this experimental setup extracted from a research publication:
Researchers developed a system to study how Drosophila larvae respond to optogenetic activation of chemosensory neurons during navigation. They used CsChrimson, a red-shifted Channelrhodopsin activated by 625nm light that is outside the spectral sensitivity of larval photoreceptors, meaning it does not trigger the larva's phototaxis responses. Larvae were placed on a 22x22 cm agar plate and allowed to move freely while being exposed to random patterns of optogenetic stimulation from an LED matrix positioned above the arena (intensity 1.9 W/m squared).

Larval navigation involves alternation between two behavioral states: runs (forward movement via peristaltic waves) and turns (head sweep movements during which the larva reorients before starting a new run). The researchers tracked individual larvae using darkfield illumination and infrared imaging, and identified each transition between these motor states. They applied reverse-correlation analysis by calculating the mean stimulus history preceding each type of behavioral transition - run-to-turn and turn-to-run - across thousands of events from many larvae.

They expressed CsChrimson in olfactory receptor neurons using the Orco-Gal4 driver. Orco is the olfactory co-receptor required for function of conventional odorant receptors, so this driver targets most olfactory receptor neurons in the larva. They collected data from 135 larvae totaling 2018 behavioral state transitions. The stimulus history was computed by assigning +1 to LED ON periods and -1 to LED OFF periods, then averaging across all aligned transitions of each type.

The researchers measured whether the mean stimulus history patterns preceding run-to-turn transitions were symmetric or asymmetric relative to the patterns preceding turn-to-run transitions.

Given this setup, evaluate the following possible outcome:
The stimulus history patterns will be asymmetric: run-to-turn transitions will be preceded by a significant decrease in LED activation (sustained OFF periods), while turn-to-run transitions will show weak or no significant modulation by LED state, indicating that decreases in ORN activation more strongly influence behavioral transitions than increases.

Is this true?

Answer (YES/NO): NO